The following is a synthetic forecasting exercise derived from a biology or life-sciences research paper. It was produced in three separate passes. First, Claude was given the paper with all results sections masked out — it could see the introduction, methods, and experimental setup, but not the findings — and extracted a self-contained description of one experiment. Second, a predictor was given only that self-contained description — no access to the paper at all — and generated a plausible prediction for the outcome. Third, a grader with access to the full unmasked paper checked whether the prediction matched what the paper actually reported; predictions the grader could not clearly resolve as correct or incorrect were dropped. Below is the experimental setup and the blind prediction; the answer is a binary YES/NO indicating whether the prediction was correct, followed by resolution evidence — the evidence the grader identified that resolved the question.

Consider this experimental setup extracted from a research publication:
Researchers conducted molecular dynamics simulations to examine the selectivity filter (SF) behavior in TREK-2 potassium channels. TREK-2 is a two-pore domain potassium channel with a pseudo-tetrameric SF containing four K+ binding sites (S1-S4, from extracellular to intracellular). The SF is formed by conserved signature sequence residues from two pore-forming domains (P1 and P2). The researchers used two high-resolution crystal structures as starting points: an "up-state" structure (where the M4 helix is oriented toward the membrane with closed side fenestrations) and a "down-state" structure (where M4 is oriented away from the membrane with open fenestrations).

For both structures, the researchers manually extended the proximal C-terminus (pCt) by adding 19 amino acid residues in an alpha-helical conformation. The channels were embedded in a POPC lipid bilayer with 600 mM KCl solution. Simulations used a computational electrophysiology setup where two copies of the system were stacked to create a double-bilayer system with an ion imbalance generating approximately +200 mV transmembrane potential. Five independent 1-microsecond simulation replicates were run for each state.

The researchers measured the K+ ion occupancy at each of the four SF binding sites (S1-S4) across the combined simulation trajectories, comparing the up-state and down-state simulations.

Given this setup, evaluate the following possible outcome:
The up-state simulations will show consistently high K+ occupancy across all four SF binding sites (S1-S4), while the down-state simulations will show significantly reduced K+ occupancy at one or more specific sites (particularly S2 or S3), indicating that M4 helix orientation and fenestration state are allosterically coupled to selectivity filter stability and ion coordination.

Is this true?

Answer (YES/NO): NO